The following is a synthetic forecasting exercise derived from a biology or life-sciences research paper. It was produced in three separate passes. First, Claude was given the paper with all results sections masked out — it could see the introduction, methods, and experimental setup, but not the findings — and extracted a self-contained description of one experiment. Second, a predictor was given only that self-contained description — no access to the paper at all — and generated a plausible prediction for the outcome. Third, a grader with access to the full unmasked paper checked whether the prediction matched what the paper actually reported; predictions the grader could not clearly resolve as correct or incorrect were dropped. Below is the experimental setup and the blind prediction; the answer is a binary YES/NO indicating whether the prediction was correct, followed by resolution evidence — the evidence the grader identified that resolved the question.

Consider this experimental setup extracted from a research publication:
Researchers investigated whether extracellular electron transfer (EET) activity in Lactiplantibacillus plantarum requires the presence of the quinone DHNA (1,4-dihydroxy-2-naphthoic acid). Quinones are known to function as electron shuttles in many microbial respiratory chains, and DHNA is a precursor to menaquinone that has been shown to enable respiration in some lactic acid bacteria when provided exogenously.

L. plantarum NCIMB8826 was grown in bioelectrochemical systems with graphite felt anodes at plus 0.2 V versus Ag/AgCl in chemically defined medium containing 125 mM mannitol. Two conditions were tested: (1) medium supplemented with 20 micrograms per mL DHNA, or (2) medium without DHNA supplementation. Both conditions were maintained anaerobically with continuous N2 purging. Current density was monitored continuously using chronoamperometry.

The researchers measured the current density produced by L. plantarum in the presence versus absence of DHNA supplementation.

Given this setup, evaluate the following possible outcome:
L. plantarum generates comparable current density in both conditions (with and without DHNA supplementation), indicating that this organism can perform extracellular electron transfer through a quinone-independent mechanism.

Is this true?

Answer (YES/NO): NO